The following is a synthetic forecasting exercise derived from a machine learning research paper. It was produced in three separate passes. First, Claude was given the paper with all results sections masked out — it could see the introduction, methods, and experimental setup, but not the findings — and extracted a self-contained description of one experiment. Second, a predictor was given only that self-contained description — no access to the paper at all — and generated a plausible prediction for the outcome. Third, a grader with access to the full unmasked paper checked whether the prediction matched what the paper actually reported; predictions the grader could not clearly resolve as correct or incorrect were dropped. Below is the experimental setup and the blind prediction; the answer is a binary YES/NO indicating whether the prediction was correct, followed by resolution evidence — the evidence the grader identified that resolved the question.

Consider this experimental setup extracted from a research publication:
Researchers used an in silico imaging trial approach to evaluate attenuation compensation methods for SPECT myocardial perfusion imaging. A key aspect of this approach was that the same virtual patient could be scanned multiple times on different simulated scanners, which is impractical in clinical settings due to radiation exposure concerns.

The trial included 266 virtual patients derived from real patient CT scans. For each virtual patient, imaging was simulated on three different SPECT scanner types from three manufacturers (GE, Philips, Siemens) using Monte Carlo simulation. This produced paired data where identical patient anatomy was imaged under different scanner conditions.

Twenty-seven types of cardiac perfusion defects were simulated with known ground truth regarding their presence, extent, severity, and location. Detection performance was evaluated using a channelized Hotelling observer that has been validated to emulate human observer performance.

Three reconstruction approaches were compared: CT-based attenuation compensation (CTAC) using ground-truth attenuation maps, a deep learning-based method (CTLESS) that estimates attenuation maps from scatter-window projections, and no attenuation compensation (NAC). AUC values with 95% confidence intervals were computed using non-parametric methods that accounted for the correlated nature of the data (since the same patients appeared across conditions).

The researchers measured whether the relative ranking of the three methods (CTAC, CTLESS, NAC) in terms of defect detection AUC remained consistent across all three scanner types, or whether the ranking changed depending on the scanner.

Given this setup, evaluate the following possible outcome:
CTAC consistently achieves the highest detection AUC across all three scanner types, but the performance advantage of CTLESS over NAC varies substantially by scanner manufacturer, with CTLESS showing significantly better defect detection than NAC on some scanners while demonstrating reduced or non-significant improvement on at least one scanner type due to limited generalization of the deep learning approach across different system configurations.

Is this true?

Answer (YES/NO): NO